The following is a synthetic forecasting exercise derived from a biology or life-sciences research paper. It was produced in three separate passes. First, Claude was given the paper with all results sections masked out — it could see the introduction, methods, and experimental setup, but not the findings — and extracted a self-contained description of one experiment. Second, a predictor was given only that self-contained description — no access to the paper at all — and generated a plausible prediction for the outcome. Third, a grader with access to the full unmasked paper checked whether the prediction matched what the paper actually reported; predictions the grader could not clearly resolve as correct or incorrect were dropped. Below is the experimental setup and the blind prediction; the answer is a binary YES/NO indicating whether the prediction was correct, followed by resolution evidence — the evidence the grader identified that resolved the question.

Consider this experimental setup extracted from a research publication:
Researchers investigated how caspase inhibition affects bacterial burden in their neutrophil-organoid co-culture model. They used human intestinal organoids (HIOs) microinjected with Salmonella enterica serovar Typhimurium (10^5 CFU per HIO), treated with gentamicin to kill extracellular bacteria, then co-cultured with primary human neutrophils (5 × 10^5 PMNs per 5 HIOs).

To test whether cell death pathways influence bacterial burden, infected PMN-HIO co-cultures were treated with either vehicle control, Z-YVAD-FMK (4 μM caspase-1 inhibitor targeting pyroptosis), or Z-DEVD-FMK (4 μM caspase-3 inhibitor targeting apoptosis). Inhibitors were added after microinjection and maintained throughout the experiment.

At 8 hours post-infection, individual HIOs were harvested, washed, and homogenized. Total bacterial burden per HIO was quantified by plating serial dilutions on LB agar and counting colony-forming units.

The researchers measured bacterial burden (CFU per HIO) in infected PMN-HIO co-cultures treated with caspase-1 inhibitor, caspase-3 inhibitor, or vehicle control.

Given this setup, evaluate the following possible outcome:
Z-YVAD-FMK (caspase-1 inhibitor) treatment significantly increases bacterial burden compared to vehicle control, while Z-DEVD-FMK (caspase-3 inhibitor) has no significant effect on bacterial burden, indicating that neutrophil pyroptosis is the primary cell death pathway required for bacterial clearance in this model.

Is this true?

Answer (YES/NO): NO